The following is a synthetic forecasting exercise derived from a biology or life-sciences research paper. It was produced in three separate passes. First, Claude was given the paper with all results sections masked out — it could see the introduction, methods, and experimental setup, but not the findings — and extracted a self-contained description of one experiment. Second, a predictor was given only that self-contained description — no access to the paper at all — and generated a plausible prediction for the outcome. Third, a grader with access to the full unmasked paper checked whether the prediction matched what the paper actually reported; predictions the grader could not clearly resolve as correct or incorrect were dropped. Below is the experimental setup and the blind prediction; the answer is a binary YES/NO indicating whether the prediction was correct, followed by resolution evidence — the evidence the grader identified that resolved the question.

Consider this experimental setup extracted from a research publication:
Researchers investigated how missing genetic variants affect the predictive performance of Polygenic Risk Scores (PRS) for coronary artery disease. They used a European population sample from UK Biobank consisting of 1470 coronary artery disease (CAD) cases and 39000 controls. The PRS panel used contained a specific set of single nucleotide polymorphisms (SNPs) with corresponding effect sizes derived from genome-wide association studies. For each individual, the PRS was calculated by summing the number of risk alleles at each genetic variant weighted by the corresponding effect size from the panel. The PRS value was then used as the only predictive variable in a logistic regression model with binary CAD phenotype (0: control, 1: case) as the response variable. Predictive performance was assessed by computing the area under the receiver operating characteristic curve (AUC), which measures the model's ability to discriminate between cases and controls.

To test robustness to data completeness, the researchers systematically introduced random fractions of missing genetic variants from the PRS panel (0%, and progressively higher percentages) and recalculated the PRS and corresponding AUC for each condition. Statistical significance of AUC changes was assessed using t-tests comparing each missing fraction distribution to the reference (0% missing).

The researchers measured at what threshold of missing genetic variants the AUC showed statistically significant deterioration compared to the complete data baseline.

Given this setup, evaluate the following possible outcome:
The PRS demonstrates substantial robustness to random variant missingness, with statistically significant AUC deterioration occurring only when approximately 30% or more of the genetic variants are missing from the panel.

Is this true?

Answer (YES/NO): NO